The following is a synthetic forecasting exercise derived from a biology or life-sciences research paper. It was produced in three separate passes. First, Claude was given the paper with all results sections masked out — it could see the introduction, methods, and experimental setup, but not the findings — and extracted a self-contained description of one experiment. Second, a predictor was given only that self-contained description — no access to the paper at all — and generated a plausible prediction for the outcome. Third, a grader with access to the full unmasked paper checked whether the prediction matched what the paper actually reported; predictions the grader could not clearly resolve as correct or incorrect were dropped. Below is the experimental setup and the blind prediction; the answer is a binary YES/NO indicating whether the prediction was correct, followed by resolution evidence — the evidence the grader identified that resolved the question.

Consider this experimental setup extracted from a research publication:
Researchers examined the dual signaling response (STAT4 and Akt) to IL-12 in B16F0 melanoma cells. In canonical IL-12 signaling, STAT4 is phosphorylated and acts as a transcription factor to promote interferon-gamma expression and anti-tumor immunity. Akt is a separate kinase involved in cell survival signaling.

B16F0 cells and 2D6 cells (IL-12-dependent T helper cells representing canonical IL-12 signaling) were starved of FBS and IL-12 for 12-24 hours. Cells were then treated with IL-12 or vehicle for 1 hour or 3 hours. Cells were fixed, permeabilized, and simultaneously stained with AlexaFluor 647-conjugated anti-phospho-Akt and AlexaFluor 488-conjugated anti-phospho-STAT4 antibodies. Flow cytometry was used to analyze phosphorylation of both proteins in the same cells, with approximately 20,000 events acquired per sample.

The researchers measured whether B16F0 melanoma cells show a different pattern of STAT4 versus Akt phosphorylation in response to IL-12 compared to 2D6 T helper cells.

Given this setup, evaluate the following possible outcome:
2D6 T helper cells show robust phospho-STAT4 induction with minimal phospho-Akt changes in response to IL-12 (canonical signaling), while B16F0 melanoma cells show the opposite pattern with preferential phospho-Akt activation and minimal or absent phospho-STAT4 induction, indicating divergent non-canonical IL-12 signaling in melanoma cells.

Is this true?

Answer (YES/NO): NO